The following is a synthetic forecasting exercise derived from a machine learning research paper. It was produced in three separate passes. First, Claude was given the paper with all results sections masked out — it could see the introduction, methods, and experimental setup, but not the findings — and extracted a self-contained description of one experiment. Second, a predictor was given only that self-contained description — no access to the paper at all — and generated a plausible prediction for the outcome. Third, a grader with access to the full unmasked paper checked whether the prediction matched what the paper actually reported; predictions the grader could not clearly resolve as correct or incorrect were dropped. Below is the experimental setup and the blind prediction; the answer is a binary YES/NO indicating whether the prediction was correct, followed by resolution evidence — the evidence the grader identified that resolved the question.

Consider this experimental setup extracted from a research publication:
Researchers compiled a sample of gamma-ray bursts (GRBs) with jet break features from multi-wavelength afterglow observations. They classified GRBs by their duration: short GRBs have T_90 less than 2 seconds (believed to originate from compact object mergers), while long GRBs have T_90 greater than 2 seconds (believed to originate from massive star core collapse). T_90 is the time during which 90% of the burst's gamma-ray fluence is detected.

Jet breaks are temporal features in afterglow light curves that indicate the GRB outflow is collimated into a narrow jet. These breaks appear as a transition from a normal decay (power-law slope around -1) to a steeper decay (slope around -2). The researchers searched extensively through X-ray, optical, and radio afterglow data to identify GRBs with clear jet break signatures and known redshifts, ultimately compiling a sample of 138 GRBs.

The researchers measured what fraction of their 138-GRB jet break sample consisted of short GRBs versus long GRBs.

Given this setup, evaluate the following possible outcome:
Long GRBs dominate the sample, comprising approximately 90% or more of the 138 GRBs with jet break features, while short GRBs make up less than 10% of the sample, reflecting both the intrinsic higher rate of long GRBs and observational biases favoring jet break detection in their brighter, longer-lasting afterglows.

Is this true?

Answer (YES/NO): YES